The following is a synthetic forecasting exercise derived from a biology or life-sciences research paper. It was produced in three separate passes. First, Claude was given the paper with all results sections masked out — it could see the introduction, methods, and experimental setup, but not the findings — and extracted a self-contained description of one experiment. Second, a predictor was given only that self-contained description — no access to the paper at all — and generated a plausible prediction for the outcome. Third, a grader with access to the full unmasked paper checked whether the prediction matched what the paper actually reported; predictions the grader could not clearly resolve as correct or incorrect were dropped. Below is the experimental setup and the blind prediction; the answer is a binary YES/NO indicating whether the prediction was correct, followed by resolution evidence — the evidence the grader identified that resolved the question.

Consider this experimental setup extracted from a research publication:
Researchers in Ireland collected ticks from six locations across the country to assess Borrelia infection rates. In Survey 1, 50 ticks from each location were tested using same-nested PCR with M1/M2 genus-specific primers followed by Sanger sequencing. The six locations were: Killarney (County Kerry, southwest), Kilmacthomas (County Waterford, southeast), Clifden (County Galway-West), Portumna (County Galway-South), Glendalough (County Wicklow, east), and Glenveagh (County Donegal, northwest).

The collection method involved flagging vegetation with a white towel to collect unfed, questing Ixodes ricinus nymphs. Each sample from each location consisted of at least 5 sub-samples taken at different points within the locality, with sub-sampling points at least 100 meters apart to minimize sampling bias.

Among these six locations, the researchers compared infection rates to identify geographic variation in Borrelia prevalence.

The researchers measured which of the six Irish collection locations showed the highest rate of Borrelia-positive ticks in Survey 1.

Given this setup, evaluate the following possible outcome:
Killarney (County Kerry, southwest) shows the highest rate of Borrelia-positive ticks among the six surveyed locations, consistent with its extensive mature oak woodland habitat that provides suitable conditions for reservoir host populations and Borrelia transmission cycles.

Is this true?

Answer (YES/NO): NO